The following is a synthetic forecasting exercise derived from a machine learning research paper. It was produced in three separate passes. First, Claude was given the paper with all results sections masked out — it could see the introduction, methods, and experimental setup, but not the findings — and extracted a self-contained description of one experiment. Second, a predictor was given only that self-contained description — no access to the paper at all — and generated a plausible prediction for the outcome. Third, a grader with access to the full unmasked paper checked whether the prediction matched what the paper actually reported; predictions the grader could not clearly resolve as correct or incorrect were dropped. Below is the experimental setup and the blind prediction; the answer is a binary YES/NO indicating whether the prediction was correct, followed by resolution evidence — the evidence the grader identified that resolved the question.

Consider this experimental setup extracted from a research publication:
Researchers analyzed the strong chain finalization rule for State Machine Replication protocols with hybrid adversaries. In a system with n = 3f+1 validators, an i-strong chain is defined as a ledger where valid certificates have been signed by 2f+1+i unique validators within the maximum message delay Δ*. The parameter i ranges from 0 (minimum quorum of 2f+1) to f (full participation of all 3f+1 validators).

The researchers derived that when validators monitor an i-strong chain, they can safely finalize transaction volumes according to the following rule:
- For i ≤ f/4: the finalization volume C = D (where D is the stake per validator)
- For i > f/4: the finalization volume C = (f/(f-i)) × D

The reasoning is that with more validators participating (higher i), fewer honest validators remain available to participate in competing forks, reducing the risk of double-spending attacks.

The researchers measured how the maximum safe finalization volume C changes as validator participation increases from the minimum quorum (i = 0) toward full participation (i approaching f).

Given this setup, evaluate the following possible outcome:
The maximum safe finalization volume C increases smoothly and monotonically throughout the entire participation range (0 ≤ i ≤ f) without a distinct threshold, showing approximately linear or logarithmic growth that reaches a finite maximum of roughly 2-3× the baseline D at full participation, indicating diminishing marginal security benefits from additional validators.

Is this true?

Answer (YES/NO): NO